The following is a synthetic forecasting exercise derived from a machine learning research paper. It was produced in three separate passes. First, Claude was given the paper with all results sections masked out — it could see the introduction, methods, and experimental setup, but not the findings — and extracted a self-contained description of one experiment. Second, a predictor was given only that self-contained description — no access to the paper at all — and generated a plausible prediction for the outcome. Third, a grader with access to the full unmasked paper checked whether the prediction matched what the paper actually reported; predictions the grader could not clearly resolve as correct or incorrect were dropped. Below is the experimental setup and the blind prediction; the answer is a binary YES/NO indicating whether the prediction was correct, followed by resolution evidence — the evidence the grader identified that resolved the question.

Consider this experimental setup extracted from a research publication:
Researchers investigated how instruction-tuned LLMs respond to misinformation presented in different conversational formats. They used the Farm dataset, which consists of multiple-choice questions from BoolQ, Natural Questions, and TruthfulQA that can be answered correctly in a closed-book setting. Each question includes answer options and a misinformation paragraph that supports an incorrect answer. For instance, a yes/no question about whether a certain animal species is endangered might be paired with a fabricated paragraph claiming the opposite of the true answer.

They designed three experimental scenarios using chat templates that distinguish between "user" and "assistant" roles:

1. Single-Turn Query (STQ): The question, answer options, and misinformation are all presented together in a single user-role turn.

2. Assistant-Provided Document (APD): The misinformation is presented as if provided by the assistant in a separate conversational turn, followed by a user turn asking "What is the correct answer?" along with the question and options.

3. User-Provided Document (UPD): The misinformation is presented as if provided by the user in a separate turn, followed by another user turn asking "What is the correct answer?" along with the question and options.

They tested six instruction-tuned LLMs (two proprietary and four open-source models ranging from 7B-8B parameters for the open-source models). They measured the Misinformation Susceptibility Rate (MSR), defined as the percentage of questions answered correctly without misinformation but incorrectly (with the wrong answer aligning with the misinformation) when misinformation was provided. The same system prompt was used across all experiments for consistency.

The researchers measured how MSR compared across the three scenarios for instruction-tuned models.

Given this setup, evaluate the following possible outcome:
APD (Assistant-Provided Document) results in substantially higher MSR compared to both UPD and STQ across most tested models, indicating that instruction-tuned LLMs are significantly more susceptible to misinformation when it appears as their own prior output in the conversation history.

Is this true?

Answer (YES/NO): NO